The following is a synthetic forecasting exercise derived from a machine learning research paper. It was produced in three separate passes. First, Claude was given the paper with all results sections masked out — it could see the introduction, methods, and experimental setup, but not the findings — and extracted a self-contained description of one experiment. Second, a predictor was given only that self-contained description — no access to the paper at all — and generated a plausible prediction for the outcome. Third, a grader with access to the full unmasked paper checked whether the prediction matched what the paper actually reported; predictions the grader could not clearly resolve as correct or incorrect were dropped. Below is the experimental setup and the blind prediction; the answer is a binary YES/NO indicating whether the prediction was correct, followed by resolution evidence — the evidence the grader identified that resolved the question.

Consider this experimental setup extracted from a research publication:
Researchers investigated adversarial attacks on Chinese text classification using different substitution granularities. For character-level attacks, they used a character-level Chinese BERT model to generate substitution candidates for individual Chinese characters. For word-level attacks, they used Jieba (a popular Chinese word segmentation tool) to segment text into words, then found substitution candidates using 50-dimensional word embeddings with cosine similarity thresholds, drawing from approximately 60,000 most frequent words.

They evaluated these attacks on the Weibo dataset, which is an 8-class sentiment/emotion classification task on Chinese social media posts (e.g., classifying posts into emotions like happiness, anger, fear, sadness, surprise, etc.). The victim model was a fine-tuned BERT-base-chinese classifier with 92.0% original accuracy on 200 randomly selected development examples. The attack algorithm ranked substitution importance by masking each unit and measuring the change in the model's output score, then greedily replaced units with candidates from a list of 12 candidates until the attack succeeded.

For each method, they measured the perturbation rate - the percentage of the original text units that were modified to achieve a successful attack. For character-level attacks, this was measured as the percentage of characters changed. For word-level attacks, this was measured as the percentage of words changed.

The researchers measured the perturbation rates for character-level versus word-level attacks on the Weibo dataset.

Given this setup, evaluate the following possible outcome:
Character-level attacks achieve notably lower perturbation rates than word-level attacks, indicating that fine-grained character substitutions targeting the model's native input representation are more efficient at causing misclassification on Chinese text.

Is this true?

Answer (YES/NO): NO